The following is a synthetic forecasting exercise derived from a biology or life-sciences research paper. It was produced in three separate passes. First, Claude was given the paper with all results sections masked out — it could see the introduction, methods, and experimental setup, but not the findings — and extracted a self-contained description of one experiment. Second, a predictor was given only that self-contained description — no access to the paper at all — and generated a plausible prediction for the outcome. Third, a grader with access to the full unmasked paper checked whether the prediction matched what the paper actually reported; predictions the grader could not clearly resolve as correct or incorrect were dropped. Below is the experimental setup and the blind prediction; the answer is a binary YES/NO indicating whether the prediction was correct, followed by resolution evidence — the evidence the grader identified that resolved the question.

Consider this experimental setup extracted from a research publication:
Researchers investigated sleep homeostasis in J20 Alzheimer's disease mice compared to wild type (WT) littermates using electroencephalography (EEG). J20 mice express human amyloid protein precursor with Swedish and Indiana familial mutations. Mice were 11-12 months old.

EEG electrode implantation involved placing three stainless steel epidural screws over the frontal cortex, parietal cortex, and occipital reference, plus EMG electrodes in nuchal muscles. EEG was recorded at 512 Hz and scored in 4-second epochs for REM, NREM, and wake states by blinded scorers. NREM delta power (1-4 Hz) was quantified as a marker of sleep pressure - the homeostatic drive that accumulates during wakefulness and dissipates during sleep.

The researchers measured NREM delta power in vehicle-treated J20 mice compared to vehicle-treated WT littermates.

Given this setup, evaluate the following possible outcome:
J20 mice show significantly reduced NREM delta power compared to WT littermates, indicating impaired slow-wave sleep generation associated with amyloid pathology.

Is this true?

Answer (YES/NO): YES